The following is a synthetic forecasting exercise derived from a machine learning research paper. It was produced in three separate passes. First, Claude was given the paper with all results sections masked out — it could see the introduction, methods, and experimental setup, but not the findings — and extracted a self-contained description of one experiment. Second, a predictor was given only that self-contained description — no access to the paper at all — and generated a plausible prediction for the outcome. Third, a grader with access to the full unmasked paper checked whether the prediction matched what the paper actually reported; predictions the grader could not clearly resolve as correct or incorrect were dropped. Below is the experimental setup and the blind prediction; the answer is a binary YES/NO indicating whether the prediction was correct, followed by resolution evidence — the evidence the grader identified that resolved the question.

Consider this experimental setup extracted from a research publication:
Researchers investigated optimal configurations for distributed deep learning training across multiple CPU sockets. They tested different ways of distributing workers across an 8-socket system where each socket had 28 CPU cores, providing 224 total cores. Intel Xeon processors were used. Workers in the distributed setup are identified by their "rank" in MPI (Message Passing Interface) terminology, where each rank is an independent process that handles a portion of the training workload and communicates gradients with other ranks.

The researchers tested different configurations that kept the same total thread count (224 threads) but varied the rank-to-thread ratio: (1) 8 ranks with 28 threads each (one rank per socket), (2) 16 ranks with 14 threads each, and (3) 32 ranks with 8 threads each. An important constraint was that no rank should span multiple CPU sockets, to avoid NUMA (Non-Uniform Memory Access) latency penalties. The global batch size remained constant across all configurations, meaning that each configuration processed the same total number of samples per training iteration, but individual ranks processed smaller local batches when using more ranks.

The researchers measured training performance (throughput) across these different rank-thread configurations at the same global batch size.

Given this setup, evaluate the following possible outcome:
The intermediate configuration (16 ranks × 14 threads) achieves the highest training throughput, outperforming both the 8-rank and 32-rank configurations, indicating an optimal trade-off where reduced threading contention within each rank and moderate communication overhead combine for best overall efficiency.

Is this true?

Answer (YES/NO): NO